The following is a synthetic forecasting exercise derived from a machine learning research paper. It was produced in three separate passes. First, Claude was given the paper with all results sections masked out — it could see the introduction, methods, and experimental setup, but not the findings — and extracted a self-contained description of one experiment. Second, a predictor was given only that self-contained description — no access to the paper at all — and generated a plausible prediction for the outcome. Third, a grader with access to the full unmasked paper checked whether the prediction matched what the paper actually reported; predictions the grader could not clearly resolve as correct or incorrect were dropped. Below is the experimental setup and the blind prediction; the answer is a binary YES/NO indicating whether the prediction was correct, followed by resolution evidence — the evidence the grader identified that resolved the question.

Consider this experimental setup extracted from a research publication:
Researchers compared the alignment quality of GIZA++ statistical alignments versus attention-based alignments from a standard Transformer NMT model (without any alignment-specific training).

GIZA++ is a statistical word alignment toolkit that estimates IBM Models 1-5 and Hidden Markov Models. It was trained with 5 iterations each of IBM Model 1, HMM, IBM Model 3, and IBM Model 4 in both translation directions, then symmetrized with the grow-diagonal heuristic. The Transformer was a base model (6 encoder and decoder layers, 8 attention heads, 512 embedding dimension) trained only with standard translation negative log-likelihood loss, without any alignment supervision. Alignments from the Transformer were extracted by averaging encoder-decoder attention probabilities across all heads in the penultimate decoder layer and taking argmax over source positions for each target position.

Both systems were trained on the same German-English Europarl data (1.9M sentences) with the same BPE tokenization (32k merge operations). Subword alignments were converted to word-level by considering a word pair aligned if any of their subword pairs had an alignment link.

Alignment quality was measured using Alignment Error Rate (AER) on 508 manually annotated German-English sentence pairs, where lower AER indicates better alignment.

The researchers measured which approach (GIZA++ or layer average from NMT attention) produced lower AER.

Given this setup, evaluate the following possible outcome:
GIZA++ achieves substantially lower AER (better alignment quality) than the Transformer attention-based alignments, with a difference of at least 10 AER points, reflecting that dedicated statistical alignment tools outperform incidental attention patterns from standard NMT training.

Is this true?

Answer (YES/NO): YES